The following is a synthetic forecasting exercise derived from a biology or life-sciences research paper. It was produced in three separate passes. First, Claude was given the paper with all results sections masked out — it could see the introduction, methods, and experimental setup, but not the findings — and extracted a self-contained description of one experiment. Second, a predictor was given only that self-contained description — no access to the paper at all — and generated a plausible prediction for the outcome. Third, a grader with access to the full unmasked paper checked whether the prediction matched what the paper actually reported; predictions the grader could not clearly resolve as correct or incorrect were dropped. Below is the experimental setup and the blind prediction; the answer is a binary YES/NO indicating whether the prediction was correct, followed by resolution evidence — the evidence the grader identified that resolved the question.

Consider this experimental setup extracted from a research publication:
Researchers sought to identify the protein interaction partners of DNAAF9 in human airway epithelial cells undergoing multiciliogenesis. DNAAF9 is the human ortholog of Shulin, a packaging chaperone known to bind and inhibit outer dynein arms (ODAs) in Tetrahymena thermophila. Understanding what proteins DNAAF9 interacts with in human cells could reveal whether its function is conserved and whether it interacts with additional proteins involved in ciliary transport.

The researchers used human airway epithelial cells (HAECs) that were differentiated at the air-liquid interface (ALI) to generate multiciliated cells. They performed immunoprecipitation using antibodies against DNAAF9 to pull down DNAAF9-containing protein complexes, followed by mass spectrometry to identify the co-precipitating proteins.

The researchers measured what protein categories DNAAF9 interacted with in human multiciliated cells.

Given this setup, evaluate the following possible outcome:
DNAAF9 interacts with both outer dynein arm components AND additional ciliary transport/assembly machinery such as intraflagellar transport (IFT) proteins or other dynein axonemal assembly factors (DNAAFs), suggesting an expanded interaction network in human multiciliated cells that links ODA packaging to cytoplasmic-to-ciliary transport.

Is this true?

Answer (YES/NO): YES